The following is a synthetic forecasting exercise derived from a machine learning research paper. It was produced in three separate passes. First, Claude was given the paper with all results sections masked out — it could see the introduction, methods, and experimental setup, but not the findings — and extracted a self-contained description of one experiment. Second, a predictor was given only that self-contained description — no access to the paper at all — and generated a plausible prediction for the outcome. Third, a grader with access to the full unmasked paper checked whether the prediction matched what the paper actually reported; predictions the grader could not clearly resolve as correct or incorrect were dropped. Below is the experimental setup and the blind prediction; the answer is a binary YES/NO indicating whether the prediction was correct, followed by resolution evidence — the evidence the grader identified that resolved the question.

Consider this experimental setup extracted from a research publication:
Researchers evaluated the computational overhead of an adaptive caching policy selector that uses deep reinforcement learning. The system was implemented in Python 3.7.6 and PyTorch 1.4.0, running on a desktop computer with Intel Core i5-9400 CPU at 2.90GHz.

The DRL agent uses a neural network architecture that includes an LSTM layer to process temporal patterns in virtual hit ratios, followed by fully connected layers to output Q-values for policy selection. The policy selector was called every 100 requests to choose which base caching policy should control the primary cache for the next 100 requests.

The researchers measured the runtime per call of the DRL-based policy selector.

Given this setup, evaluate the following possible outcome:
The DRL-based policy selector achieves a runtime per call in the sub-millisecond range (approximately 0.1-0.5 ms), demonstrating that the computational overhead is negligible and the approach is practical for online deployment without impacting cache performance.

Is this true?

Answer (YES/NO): NO